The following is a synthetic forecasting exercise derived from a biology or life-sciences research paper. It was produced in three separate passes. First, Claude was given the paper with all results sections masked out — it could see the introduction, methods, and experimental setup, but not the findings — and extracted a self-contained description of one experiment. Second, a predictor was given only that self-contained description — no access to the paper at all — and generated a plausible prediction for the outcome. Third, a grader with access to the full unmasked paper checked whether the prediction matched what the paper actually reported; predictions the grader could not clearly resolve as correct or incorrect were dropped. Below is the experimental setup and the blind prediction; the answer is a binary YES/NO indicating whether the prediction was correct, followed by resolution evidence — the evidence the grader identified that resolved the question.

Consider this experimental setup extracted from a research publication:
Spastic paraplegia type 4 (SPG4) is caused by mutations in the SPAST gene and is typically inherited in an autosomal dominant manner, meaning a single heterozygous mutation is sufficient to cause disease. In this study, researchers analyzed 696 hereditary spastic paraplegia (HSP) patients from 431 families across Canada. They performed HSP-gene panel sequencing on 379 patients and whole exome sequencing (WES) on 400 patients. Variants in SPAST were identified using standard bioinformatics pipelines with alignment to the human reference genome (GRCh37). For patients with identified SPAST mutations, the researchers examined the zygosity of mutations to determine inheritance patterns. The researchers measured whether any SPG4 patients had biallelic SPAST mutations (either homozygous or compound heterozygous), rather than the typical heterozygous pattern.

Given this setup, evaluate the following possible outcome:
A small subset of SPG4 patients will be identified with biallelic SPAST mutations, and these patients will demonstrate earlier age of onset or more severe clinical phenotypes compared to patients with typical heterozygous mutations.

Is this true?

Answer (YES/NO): YES